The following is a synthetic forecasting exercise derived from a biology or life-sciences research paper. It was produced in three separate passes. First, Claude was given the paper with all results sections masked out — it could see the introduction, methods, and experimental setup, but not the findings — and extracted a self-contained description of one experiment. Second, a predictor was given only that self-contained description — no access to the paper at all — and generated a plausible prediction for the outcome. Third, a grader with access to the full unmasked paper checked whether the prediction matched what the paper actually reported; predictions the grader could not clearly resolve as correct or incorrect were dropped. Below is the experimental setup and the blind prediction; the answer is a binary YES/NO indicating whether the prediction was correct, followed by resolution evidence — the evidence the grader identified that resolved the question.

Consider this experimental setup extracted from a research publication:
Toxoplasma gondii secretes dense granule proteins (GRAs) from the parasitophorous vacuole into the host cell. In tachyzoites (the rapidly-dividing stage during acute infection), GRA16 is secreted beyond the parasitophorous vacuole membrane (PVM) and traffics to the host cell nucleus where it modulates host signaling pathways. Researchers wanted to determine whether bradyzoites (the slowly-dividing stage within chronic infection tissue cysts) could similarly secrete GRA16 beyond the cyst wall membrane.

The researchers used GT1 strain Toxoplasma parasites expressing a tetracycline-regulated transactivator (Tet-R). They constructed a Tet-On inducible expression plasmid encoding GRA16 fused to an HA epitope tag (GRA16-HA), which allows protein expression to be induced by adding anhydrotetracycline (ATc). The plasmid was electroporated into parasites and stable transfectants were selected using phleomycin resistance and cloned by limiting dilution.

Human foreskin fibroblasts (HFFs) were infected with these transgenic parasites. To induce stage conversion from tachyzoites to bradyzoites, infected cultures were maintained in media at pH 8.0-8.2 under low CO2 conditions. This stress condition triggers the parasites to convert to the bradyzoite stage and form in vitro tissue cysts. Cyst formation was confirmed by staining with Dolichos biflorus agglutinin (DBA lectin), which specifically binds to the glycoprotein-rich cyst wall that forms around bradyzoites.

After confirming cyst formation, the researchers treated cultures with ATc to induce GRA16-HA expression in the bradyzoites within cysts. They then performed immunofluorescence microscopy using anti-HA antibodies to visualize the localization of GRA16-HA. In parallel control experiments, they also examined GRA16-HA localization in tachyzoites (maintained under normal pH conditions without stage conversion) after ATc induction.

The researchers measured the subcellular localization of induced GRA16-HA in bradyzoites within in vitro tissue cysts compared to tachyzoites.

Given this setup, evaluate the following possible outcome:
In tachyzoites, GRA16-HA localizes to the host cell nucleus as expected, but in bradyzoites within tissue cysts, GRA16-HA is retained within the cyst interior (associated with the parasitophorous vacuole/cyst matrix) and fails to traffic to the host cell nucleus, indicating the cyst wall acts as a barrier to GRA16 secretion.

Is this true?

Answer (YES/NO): YES